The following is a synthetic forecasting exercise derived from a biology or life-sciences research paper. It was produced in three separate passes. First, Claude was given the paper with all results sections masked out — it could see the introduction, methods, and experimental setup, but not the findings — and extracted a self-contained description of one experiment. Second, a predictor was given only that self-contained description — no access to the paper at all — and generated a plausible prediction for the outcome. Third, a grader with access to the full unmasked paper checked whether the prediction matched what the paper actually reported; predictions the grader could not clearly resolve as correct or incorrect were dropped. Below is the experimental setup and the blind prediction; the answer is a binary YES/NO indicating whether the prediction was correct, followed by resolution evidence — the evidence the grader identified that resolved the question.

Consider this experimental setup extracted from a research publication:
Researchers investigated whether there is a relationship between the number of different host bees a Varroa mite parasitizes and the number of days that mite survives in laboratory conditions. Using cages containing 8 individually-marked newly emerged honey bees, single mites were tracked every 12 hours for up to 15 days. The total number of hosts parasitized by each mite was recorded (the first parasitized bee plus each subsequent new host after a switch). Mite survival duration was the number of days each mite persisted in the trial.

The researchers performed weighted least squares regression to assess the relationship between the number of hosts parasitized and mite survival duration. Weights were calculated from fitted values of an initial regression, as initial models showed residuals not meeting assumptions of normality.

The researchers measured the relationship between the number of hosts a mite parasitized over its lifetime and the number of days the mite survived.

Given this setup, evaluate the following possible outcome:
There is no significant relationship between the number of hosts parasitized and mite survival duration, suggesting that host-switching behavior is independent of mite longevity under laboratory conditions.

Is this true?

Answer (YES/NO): NO